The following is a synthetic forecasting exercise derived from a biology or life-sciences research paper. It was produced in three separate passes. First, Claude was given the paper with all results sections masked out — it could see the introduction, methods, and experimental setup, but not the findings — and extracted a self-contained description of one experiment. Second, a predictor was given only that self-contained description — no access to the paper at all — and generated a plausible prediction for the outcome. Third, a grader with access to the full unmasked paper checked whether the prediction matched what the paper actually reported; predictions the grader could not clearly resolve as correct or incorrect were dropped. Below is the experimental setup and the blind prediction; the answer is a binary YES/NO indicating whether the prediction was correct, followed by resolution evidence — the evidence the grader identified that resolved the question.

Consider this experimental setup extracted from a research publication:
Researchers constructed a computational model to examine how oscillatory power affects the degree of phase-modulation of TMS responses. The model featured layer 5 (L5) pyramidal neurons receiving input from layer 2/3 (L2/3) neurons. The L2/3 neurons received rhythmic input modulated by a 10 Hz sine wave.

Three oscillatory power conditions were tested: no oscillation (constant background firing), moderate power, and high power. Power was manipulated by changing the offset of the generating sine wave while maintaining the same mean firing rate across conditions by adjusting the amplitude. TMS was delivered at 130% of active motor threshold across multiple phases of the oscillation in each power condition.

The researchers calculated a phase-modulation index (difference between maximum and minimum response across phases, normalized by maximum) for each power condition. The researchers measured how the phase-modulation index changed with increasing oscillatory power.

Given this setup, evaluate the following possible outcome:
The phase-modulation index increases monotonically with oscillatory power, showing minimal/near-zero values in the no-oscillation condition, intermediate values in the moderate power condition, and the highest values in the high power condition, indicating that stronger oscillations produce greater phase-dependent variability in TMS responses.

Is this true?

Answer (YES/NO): YES